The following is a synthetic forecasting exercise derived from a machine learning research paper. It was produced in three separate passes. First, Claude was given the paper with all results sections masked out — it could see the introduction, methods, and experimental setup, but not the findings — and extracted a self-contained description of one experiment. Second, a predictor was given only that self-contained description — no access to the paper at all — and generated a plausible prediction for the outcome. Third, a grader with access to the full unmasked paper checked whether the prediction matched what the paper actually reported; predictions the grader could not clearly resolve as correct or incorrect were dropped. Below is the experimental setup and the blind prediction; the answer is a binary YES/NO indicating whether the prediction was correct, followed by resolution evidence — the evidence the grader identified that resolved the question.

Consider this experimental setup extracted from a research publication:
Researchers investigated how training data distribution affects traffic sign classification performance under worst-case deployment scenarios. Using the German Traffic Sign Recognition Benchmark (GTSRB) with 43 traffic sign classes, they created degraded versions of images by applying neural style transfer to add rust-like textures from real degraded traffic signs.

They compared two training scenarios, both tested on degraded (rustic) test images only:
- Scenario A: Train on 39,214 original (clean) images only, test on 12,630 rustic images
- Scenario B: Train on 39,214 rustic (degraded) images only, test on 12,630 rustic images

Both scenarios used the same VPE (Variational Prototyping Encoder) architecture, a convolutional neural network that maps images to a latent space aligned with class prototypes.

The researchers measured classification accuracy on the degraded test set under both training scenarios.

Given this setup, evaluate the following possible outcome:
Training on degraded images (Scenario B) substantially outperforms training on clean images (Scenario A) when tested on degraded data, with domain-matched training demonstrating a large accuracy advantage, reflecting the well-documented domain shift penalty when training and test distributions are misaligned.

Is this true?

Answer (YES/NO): NO